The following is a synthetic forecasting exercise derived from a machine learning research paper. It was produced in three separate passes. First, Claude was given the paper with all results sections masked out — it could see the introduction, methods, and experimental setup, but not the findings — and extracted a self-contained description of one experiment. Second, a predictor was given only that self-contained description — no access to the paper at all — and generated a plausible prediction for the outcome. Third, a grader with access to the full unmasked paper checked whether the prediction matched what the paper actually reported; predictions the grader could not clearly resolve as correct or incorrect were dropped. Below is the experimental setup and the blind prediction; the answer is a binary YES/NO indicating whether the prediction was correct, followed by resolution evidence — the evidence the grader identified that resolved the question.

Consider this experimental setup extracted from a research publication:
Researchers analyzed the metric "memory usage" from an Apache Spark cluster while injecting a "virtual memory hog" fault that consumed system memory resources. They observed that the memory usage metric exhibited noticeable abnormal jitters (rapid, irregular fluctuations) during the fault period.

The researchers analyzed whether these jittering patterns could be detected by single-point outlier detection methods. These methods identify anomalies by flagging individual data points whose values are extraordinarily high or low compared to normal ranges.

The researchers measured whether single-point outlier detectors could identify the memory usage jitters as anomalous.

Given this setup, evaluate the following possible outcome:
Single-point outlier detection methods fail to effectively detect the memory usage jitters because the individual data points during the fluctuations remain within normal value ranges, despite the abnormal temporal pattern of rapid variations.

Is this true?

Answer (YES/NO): YES